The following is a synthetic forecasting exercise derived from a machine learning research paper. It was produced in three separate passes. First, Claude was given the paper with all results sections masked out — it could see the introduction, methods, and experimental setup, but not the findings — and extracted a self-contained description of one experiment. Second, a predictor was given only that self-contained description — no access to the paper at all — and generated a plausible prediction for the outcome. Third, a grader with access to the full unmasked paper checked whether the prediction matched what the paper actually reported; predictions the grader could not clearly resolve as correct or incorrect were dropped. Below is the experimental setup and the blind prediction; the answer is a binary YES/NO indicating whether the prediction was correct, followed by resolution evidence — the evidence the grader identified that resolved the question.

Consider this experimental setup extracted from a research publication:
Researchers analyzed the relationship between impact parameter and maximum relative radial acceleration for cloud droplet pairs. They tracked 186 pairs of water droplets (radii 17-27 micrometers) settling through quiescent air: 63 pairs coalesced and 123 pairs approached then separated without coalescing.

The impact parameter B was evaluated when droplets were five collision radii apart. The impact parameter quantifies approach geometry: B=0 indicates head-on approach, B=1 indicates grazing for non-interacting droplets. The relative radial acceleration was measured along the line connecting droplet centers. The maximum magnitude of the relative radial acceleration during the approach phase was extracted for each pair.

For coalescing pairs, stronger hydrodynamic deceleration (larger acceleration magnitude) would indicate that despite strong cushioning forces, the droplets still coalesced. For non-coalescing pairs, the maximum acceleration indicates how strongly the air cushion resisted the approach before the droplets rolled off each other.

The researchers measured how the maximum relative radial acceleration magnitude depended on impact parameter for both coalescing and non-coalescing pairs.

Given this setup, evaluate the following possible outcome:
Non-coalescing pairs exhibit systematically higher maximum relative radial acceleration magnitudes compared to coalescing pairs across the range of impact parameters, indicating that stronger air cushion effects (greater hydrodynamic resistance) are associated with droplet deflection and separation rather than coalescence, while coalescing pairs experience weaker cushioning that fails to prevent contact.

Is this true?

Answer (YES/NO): NO